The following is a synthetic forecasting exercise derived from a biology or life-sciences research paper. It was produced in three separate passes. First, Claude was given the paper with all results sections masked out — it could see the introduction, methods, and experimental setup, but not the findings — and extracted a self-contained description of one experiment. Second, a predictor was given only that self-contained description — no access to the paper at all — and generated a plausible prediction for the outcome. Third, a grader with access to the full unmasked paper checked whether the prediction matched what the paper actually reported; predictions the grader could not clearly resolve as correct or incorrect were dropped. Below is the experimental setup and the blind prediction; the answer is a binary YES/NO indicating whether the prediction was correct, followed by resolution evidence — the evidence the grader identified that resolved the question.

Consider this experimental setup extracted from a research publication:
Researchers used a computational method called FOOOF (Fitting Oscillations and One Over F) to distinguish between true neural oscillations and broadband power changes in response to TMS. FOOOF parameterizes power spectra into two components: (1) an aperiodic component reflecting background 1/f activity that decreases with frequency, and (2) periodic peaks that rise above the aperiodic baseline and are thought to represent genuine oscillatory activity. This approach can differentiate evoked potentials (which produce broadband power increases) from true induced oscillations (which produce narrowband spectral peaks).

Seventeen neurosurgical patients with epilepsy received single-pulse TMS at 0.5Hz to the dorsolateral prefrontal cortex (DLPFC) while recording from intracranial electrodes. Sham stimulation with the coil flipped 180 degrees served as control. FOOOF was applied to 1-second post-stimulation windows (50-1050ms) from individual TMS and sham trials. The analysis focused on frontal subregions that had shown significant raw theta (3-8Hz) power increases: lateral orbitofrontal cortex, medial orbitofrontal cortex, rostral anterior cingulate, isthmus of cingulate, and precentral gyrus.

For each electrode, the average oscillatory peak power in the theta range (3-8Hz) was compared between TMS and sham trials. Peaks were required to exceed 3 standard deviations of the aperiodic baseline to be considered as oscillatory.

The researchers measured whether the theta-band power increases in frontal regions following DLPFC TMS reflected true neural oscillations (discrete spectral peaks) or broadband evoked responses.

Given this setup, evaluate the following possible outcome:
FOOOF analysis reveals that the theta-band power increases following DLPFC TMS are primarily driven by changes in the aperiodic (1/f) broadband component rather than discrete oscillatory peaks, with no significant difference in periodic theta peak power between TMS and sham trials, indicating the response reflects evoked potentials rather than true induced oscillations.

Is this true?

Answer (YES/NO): NO